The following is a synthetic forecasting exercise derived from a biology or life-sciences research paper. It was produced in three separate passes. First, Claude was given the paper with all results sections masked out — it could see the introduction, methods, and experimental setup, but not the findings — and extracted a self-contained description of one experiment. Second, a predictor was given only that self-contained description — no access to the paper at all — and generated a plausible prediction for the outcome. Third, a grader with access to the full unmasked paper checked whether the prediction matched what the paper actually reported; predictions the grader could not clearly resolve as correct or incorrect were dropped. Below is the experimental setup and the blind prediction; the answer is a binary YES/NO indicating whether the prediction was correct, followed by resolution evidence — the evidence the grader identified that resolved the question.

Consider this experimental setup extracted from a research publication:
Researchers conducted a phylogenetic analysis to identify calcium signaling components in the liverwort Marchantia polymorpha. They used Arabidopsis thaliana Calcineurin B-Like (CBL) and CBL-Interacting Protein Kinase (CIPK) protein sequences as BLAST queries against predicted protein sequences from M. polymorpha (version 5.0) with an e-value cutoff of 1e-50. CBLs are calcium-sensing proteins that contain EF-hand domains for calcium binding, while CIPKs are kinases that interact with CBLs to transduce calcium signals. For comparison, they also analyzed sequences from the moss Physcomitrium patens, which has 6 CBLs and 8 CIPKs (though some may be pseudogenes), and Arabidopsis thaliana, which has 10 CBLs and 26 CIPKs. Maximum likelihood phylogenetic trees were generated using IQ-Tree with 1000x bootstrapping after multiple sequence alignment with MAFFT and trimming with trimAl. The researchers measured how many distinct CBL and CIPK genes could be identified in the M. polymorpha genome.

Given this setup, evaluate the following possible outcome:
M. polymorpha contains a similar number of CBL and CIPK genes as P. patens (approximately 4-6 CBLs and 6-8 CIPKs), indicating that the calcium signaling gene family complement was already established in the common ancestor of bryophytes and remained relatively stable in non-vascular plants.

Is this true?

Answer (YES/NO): NO